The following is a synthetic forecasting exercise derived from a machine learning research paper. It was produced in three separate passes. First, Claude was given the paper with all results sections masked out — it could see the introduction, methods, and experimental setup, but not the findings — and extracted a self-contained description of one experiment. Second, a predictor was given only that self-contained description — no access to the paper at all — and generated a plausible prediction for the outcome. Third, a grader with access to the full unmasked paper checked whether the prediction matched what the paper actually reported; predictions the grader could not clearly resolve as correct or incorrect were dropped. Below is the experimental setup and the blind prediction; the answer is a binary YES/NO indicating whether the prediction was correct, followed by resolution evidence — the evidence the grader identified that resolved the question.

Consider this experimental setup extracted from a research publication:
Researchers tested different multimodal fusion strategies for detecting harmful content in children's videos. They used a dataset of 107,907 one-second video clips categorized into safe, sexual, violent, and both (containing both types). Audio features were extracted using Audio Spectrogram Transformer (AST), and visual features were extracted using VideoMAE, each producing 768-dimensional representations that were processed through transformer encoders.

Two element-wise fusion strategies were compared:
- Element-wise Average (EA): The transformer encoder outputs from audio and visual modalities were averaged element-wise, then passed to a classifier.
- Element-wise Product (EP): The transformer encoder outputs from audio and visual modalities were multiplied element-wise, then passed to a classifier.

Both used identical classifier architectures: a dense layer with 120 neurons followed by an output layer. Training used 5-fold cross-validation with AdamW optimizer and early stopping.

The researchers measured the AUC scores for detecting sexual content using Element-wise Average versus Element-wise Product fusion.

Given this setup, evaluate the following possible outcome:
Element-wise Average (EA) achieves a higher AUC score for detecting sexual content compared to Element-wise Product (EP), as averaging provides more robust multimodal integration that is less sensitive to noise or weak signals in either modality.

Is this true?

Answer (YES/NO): NO